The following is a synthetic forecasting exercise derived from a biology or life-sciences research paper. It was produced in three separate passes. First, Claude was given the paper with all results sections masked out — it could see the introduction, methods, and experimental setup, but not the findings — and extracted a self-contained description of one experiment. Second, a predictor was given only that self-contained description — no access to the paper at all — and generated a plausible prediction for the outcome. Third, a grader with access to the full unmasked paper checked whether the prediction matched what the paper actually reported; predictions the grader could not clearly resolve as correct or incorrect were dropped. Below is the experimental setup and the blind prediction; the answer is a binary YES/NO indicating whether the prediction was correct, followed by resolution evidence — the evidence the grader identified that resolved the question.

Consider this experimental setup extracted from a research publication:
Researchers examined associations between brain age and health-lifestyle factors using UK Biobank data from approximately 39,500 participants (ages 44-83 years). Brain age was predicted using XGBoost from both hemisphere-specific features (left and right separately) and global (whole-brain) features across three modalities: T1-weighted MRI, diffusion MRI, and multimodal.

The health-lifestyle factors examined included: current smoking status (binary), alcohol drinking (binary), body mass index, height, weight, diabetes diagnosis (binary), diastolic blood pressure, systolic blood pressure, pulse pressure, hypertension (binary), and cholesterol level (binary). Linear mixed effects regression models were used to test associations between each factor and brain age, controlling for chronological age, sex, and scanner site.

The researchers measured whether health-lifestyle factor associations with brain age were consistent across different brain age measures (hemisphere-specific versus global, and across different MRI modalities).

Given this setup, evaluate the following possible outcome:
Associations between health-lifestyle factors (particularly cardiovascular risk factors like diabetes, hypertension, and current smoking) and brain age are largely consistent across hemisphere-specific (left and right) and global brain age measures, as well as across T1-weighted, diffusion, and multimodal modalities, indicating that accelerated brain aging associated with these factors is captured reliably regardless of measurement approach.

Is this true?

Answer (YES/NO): NO